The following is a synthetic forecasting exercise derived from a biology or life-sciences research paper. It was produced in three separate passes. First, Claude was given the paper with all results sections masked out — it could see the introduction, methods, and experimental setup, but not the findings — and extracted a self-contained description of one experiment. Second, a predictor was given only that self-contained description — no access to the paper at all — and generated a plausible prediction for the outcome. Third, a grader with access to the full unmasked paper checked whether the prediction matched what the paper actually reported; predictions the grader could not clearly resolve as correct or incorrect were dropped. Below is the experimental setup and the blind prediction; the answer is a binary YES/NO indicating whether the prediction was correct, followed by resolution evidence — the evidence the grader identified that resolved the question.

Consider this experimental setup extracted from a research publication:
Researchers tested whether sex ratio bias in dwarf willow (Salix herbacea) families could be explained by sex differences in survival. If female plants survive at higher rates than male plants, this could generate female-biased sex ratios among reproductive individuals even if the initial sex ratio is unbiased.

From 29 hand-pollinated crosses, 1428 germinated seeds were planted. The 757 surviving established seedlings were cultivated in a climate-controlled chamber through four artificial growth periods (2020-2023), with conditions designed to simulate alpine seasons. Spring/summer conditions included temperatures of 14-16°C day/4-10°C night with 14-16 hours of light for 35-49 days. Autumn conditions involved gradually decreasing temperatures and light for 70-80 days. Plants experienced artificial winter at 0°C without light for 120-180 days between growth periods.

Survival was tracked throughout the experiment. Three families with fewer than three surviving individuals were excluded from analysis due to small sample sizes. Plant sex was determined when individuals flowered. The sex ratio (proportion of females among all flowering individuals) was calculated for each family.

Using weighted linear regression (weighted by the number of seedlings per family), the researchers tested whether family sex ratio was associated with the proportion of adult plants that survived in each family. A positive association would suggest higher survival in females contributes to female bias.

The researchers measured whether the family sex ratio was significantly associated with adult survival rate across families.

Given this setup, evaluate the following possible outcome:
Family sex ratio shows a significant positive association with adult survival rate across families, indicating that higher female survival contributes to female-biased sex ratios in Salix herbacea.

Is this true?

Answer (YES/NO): NO